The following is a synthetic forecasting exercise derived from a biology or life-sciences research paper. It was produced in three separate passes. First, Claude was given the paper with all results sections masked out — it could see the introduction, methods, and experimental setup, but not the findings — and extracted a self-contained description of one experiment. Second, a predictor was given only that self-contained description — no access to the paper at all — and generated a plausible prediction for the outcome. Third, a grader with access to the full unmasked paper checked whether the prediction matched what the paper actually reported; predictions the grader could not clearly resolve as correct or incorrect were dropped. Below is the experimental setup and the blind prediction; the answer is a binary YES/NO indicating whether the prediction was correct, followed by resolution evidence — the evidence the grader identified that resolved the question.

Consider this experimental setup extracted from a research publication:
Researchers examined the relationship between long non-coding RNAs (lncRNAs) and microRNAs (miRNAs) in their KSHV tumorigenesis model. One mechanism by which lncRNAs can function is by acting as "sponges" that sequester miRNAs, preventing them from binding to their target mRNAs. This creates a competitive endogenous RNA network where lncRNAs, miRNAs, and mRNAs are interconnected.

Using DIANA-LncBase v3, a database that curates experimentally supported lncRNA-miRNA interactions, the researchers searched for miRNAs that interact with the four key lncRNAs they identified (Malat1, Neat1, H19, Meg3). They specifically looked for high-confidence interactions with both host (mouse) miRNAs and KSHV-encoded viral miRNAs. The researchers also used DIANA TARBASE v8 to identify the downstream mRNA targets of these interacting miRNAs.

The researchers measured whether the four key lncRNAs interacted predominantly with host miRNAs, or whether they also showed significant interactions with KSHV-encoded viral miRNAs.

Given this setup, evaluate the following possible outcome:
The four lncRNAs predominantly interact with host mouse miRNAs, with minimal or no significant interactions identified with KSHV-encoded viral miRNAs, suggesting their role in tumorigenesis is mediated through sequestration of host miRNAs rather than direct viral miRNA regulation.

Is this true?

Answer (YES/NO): NO